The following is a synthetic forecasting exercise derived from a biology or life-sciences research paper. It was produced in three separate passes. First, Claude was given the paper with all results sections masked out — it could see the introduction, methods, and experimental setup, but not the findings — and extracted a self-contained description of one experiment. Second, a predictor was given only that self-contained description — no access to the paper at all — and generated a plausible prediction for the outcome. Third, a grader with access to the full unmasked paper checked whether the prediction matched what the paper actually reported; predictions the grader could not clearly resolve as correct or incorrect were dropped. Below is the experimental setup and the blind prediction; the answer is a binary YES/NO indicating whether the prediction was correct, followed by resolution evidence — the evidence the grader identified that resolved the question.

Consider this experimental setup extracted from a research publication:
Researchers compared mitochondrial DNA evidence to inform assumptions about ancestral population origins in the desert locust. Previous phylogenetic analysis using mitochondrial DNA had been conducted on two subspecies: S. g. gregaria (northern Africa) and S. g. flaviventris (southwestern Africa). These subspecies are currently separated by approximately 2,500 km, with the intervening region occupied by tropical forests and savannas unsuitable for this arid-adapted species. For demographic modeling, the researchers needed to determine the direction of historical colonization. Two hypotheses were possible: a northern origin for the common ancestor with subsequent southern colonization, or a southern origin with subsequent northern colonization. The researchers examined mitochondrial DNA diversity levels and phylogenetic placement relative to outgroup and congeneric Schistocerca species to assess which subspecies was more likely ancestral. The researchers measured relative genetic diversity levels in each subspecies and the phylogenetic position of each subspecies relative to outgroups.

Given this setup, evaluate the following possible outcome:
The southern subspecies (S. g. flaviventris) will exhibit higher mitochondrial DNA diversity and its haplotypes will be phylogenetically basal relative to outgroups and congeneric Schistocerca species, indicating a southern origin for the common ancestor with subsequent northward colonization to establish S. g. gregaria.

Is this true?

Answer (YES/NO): NO